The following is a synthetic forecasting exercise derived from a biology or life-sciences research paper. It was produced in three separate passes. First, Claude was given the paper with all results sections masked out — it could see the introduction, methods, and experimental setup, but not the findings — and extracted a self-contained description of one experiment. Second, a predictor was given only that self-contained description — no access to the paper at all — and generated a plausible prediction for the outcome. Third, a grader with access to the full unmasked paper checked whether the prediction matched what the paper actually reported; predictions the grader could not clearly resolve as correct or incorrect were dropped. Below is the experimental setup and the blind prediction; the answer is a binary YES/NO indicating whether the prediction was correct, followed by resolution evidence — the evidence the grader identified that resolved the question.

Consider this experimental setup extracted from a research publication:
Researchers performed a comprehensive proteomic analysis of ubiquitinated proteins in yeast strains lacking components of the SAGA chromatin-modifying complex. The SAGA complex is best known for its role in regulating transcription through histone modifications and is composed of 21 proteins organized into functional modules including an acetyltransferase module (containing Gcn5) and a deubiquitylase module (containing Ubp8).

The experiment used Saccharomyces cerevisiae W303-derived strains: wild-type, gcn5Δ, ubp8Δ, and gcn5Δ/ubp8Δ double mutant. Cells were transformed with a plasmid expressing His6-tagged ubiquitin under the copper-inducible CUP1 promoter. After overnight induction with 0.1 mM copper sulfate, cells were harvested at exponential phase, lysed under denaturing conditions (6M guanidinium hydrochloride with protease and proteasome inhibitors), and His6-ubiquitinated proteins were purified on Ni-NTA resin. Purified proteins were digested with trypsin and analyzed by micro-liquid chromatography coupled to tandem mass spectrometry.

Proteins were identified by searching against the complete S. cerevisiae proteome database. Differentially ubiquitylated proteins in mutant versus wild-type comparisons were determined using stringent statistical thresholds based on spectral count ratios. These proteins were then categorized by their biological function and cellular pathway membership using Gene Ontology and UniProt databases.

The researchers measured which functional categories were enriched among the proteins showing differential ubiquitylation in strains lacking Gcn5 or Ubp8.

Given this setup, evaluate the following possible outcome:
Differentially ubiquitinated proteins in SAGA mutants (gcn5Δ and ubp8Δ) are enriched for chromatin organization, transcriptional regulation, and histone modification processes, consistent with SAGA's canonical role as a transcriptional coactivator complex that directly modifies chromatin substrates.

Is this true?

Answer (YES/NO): NO